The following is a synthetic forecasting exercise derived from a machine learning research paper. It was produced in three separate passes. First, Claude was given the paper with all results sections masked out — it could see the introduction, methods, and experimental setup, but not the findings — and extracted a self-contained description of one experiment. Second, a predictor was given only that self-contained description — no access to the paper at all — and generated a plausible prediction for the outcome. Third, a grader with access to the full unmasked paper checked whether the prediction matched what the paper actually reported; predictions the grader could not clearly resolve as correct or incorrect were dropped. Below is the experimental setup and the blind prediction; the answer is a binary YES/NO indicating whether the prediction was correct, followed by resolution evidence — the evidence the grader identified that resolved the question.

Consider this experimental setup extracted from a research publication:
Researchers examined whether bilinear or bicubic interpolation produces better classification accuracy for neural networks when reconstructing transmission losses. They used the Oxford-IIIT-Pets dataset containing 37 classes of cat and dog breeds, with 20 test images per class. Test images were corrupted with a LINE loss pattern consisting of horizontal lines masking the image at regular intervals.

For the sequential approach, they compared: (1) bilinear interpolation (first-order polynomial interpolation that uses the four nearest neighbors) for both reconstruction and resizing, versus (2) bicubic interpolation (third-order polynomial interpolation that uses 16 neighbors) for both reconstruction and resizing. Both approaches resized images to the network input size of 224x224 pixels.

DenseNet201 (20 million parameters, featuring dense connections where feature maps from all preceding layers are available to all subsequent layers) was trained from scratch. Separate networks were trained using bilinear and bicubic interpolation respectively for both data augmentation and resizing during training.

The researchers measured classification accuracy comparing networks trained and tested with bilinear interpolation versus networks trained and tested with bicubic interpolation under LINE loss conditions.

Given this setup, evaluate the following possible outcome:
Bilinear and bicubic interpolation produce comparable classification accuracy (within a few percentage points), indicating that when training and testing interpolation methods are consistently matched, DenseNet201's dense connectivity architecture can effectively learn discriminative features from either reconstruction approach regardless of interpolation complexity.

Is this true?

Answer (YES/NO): NO